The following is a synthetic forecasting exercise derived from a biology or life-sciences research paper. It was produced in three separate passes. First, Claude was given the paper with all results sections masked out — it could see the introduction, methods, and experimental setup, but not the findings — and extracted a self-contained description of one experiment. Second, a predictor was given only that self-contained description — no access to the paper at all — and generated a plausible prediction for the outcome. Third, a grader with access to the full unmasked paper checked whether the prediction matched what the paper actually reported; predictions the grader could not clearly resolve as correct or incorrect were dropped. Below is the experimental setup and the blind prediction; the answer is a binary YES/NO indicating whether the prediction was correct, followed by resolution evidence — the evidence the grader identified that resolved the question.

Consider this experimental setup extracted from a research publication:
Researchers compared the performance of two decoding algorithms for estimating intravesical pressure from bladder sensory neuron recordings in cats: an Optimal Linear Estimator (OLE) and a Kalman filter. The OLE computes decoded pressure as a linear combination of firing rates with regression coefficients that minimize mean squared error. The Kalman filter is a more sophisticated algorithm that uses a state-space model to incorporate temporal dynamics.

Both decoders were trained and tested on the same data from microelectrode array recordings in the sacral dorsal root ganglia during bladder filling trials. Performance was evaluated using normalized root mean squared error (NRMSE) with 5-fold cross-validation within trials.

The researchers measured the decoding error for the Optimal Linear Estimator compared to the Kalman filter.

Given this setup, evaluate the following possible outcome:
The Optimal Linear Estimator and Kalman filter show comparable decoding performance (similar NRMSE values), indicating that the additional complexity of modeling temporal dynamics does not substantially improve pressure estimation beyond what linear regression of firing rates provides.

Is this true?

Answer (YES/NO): YES